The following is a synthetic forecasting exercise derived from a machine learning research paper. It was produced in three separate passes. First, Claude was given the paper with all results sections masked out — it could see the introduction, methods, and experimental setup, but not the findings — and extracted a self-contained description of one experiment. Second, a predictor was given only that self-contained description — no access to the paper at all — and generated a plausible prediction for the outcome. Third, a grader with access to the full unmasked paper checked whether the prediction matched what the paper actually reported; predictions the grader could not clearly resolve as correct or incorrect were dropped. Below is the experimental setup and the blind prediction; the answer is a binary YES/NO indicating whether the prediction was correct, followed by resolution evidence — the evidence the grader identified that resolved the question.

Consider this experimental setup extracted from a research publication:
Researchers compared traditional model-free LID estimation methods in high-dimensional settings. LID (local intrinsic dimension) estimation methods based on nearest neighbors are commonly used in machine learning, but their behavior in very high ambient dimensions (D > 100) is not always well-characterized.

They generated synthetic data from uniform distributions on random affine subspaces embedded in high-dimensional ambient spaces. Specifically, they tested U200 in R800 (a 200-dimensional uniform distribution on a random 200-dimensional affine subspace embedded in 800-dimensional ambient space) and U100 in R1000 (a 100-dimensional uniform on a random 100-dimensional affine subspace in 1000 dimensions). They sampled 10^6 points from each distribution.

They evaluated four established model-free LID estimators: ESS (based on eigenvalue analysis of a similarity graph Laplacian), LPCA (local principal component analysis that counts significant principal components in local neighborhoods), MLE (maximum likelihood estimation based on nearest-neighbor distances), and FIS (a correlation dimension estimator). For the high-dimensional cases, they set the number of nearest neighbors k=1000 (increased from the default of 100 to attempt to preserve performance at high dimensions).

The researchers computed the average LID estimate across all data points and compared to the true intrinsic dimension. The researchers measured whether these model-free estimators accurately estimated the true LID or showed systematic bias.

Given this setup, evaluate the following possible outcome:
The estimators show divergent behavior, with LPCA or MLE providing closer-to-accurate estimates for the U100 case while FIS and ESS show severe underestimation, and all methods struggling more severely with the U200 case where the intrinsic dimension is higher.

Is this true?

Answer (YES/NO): NO